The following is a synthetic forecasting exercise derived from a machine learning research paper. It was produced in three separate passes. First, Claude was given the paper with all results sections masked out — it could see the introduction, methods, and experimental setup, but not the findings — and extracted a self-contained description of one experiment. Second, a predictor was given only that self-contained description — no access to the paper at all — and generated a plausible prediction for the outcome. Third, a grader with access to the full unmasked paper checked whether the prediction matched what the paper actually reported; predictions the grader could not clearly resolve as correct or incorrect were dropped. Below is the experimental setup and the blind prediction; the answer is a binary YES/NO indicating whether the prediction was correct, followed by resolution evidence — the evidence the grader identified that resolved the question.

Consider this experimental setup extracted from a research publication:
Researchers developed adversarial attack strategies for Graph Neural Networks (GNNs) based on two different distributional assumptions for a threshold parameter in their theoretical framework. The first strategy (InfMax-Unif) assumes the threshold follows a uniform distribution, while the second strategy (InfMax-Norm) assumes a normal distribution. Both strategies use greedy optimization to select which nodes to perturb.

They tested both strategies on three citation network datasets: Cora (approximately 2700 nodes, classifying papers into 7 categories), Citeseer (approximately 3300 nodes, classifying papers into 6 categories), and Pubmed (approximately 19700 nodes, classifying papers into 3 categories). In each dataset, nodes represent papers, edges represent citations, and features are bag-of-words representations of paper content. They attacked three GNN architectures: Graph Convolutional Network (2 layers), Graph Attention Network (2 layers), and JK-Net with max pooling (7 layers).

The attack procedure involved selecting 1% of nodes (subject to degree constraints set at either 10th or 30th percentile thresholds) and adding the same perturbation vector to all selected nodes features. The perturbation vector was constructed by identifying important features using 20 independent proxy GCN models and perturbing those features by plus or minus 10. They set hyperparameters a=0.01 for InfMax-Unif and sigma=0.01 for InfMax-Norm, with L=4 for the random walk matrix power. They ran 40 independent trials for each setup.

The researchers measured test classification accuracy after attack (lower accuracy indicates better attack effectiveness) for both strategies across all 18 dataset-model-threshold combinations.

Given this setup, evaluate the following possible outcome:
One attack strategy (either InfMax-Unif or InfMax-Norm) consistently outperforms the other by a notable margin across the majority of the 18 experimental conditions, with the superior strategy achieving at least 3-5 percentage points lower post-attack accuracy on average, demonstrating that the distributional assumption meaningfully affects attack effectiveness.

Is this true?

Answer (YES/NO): NO